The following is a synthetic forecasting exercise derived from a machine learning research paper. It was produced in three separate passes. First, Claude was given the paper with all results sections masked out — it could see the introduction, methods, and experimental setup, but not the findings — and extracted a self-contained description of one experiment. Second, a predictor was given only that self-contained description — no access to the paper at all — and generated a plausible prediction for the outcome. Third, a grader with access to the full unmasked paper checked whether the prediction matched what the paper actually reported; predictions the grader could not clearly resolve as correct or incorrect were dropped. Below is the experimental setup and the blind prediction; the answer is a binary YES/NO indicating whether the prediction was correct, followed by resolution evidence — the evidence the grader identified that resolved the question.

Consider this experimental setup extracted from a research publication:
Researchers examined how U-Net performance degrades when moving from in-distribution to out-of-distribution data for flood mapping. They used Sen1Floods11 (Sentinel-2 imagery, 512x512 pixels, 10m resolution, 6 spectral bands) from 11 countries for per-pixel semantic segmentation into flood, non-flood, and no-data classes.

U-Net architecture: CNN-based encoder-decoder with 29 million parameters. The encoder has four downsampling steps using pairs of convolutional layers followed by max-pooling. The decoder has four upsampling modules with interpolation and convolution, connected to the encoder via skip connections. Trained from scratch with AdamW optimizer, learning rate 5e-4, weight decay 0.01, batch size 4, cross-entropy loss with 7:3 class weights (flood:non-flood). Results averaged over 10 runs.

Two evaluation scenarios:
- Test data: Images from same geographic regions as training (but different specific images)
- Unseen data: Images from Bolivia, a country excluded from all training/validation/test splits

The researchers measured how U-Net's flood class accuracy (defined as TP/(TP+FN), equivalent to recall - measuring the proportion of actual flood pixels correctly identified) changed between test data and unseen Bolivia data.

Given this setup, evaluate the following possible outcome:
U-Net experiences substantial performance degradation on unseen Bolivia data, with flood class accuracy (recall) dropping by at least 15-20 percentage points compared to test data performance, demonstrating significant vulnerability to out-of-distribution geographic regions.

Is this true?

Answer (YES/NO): YES